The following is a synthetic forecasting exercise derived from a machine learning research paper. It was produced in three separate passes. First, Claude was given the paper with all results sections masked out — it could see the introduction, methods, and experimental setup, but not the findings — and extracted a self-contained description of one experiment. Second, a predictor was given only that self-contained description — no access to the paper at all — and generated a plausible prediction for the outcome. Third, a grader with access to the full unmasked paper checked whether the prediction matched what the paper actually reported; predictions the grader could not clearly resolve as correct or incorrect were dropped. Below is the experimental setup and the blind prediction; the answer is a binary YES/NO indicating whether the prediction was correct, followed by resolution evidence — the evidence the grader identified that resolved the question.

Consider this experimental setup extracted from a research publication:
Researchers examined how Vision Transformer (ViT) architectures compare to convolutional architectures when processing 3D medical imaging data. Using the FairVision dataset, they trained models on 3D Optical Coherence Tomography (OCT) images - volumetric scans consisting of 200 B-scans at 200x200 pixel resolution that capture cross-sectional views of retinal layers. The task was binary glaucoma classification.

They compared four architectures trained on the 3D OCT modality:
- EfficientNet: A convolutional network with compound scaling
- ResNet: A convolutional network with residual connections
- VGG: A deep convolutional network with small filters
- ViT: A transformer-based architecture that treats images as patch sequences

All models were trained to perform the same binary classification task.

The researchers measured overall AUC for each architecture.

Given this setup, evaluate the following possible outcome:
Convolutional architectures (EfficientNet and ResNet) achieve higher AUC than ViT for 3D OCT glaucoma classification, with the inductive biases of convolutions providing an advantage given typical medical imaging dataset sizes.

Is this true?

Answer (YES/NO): YES